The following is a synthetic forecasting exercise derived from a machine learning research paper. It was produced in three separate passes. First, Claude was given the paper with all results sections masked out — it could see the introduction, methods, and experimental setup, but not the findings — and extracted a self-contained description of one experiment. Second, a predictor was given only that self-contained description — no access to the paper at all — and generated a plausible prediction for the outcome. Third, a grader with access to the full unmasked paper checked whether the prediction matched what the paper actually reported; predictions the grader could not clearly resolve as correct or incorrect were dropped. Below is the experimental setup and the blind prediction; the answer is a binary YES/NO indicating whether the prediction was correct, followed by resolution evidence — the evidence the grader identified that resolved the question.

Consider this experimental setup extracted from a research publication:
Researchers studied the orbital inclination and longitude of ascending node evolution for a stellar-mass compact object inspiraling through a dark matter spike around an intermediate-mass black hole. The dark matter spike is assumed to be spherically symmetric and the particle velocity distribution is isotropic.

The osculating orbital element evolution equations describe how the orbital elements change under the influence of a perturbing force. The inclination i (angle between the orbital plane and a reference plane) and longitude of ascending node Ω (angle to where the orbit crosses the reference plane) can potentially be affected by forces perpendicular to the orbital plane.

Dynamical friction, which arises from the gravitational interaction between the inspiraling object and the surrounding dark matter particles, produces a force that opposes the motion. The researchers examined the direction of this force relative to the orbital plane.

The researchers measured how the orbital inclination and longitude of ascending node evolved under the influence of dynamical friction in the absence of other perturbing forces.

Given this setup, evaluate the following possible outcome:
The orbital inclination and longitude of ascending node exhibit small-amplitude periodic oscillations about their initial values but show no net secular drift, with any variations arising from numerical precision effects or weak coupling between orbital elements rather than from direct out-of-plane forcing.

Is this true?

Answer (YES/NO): NO